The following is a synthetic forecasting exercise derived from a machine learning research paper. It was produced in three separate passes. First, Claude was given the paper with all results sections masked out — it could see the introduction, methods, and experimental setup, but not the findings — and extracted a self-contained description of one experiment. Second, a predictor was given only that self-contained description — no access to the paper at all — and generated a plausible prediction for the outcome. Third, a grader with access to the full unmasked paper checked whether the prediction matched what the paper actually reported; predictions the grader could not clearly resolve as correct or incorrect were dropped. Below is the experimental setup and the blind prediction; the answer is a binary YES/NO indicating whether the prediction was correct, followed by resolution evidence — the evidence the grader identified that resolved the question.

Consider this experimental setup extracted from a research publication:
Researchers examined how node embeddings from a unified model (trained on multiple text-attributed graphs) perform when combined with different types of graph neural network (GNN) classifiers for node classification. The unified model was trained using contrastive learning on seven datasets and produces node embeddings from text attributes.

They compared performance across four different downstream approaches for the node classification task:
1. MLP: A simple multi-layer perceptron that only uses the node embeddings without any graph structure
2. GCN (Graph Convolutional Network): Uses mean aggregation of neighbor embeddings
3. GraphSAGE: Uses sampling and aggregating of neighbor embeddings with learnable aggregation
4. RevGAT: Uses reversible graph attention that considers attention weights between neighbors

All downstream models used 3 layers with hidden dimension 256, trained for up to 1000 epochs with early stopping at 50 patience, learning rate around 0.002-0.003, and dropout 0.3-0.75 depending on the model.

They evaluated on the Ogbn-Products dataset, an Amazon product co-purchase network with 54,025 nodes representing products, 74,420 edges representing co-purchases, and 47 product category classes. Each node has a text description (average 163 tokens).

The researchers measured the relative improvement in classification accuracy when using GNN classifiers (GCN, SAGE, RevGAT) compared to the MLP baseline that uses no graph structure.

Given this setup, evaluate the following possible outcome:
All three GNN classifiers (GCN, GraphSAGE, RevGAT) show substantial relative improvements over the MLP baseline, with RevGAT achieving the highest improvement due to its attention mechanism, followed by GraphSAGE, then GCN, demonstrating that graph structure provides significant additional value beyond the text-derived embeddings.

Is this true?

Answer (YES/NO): NO